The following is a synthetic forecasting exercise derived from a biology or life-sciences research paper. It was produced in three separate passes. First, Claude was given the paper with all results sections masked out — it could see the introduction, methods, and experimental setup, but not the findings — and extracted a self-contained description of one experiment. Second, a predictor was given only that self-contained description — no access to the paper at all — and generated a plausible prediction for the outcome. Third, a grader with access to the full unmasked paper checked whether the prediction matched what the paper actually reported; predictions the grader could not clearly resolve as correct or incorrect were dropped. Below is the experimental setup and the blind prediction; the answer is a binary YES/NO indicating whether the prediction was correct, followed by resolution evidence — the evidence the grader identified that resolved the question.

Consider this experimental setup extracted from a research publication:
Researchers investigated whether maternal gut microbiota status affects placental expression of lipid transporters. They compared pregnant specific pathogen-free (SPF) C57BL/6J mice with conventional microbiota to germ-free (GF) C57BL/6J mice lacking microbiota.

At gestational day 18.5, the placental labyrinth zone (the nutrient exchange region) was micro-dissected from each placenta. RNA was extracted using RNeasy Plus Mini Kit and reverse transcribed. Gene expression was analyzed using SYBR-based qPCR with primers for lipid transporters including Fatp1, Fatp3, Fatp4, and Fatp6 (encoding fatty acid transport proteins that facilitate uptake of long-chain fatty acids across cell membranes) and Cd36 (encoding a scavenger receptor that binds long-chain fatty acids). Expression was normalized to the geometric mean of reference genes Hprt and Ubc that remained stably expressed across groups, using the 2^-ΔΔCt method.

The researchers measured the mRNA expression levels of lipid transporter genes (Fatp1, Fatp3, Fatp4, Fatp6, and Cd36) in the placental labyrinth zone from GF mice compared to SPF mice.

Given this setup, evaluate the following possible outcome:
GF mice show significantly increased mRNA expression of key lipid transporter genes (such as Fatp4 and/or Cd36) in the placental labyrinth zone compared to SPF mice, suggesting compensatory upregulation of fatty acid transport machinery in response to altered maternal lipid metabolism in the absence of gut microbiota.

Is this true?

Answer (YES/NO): NO